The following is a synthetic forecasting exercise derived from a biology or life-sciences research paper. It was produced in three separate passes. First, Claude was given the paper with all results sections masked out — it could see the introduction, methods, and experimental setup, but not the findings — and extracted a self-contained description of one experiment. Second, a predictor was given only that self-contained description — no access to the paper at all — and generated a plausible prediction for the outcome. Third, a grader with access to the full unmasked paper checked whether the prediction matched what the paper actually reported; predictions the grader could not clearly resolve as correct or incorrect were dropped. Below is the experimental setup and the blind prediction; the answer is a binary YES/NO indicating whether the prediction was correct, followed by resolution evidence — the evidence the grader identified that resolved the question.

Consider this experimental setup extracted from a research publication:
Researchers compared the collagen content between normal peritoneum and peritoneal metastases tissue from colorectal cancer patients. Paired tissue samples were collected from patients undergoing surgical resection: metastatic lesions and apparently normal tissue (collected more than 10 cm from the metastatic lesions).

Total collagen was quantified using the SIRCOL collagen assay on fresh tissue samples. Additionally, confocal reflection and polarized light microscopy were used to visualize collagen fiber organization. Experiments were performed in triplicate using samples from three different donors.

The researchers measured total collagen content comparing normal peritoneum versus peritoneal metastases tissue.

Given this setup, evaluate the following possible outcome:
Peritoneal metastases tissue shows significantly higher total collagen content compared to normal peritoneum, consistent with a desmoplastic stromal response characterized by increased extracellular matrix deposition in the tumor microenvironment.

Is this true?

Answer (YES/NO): NO